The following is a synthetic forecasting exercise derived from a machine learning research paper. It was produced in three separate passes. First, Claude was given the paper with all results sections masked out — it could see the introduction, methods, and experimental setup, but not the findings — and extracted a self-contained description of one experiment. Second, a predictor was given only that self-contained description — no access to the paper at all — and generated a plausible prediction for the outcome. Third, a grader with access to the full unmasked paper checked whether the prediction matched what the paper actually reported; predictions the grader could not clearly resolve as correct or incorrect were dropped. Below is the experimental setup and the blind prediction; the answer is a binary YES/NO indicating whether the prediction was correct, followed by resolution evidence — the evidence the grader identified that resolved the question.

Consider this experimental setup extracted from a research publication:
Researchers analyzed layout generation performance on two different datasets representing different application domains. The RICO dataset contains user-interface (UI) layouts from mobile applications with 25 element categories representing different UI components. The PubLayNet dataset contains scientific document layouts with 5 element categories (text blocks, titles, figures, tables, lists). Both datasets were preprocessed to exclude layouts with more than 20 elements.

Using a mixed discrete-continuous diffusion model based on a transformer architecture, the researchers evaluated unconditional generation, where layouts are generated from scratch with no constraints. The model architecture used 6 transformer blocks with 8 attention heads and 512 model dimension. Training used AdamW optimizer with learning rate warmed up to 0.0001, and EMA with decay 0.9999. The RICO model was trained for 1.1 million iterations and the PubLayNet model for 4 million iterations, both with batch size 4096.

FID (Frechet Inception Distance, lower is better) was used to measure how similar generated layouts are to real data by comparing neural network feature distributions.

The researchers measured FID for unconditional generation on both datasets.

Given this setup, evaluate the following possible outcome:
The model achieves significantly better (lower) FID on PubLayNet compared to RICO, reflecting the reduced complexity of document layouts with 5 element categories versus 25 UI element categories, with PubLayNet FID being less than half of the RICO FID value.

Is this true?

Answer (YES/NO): NO